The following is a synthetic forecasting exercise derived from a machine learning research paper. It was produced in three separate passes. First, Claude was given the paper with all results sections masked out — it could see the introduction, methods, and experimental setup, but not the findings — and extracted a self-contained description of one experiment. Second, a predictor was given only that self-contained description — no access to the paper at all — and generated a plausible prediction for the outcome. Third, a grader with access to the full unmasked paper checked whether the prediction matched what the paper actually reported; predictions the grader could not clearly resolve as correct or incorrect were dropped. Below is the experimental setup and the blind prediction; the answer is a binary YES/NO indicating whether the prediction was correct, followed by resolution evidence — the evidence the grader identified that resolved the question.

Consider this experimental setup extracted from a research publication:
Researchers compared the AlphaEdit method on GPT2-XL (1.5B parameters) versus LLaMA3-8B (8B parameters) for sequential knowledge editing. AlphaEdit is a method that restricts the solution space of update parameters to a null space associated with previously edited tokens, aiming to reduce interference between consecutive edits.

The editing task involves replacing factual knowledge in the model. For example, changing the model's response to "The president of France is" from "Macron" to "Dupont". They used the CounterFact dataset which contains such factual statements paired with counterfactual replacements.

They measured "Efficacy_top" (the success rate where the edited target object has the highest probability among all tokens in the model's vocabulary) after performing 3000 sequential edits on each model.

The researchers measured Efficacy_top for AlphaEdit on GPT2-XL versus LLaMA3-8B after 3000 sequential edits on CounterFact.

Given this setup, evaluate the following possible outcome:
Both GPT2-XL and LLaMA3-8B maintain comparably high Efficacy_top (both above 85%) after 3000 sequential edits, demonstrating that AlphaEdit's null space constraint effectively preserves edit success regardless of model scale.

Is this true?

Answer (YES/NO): NO